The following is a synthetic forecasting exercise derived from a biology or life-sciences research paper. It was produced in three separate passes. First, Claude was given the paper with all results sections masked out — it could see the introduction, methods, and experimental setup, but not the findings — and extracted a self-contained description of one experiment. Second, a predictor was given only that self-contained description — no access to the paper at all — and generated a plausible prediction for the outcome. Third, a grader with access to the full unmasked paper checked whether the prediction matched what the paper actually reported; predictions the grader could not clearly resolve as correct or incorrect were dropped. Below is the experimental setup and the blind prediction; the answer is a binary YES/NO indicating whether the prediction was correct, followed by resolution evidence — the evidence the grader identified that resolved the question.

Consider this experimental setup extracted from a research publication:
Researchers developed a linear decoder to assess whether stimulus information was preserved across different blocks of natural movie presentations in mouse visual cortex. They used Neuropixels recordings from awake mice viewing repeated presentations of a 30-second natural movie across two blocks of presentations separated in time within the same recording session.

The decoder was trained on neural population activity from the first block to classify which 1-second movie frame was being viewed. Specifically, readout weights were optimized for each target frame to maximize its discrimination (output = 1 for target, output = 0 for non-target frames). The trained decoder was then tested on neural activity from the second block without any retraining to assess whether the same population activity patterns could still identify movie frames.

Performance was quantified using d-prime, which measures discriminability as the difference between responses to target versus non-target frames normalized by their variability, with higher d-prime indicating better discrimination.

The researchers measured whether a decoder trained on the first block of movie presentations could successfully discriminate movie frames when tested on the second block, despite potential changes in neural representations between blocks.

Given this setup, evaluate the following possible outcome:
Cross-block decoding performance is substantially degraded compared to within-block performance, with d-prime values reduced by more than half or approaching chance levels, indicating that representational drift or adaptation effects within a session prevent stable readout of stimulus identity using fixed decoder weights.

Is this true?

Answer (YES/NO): YES